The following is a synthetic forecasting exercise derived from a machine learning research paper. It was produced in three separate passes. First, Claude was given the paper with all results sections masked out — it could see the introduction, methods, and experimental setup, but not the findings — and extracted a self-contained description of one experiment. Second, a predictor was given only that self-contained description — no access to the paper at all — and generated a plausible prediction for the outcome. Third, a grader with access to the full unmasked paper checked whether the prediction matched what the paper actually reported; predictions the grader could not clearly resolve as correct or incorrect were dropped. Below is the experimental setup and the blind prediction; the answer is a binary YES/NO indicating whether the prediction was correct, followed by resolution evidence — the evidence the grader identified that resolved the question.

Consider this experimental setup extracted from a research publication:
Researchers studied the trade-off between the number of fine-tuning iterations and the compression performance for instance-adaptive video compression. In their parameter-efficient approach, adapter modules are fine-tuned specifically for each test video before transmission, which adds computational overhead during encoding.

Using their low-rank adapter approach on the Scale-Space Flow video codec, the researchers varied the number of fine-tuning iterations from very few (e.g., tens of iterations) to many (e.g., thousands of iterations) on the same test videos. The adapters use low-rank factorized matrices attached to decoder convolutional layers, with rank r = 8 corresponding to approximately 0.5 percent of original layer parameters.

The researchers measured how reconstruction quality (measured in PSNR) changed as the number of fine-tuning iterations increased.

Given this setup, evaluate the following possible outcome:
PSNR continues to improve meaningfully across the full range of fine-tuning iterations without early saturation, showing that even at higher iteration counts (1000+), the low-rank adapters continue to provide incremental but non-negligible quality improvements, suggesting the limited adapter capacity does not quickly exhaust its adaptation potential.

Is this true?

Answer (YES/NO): NO